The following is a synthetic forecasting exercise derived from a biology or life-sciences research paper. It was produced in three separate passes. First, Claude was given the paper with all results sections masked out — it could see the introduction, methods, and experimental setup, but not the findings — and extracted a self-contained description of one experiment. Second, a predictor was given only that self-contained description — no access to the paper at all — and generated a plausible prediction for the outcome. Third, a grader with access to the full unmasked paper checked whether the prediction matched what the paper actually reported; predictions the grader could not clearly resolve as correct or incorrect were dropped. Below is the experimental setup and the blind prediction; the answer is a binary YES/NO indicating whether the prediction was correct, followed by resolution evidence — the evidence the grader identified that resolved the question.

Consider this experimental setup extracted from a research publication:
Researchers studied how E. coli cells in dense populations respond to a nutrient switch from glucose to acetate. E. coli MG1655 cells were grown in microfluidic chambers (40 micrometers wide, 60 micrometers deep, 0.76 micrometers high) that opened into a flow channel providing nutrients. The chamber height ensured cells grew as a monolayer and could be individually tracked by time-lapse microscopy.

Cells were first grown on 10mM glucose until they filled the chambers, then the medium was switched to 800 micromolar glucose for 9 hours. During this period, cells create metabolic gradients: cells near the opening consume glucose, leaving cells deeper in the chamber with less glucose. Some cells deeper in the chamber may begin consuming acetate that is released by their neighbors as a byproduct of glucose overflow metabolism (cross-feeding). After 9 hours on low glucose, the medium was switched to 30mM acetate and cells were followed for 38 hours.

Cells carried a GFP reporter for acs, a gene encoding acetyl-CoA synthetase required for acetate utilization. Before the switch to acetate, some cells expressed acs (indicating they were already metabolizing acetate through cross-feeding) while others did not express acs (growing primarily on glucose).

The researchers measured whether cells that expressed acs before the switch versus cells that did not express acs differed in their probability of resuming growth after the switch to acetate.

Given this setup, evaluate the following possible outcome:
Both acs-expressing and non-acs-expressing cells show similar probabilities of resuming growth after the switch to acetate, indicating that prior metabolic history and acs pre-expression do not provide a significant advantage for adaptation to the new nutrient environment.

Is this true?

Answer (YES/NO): NO